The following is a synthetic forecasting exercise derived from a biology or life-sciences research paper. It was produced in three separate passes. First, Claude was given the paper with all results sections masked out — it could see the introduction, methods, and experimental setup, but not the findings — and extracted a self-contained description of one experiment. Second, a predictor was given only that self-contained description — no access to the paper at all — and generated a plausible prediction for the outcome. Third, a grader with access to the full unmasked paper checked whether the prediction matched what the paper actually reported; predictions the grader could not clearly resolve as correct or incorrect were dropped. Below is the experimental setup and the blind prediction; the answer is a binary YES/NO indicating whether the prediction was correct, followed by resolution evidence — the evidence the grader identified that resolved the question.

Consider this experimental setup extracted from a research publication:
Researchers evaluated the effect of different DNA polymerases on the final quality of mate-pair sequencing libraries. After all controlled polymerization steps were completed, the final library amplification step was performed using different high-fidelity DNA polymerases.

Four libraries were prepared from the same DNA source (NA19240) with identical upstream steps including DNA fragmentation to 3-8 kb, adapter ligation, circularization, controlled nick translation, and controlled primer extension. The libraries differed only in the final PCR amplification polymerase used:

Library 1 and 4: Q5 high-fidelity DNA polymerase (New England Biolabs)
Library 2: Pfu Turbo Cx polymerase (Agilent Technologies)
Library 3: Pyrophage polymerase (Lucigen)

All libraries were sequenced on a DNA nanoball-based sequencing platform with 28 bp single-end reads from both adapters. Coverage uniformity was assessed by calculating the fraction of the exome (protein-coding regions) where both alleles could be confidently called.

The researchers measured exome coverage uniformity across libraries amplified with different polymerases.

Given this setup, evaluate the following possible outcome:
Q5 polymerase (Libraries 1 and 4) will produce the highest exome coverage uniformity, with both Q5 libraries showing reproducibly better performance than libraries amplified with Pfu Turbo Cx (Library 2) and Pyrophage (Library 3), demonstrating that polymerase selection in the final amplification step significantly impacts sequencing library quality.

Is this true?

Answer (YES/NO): NO